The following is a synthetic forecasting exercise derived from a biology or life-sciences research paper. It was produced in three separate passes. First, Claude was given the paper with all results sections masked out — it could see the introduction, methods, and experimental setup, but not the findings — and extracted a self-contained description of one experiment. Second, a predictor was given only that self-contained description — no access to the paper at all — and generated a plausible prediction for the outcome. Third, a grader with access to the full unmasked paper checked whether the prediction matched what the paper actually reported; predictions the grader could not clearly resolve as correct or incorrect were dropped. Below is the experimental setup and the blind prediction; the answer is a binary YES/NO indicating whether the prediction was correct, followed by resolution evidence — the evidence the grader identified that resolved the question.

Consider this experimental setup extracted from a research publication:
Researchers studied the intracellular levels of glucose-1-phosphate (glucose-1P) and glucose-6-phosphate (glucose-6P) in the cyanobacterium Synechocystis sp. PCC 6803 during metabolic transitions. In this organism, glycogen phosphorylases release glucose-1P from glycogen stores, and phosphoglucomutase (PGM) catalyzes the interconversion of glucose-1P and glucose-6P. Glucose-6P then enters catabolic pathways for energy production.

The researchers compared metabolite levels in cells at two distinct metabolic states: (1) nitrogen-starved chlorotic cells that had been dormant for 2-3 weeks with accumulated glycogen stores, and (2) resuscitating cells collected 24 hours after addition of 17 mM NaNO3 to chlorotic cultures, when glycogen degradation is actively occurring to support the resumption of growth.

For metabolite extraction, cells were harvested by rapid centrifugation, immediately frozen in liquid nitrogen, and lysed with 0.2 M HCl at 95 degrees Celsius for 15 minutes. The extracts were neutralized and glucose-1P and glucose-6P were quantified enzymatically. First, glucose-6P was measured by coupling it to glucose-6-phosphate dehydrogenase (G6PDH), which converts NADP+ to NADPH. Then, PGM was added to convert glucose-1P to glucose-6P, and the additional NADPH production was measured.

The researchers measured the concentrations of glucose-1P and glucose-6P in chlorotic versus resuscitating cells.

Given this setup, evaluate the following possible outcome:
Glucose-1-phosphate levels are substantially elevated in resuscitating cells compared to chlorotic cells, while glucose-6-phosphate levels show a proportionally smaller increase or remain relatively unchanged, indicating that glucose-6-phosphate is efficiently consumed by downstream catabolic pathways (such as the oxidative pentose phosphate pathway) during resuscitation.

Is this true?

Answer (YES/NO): NO